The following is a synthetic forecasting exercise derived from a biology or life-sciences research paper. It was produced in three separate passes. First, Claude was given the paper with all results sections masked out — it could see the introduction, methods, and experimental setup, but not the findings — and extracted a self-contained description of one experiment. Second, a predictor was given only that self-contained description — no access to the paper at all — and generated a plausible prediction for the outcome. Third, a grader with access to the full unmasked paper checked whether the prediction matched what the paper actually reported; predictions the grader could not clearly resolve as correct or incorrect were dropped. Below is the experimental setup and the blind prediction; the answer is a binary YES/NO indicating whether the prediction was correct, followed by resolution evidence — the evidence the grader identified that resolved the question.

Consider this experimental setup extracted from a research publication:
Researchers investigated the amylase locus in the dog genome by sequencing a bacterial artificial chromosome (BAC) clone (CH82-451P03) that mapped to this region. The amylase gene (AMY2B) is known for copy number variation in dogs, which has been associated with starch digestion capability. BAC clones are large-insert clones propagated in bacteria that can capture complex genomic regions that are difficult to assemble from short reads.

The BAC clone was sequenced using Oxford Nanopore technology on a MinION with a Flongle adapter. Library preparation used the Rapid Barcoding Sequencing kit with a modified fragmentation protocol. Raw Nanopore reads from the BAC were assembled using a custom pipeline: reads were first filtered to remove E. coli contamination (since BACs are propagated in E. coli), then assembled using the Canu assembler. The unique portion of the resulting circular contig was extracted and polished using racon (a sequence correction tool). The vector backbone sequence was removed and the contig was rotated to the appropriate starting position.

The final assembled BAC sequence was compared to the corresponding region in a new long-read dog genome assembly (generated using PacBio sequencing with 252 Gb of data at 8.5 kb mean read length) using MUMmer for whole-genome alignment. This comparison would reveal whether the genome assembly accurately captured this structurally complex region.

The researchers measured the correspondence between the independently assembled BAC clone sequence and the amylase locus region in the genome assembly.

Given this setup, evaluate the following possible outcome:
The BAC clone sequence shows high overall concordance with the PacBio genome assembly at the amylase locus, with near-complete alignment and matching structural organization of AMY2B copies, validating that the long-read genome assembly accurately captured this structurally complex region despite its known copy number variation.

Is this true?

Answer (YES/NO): NO